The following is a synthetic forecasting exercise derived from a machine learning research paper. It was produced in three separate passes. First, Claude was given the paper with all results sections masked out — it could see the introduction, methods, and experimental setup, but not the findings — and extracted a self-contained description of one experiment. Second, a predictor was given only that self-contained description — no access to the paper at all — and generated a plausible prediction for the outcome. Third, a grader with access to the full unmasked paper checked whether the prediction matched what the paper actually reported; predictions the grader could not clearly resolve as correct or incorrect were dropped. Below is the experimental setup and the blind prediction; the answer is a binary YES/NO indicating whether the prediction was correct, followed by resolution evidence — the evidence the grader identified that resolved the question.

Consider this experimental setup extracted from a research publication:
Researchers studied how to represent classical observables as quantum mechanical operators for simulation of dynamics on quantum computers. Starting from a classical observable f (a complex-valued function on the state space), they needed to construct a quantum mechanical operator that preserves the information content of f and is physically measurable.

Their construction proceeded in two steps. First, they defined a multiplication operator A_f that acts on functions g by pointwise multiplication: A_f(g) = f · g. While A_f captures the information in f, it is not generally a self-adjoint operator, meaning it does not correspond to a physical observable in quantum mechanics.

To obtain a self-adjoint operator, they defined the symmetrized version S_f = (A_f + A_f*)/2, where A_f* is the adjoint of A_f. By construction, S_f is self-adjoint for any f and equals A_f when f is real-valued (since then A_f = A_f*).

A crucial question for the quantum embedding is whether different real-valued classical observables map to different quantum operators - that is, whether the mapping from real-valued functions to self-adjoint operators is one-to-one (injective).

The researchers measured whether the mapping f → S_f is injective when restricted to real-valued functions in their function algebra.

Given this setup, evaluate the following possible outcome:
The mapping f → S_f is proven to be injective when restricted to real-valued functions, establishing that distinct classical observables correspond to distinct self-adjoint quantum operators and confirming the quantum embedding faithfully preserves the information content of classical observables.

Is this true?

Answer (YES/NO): YES